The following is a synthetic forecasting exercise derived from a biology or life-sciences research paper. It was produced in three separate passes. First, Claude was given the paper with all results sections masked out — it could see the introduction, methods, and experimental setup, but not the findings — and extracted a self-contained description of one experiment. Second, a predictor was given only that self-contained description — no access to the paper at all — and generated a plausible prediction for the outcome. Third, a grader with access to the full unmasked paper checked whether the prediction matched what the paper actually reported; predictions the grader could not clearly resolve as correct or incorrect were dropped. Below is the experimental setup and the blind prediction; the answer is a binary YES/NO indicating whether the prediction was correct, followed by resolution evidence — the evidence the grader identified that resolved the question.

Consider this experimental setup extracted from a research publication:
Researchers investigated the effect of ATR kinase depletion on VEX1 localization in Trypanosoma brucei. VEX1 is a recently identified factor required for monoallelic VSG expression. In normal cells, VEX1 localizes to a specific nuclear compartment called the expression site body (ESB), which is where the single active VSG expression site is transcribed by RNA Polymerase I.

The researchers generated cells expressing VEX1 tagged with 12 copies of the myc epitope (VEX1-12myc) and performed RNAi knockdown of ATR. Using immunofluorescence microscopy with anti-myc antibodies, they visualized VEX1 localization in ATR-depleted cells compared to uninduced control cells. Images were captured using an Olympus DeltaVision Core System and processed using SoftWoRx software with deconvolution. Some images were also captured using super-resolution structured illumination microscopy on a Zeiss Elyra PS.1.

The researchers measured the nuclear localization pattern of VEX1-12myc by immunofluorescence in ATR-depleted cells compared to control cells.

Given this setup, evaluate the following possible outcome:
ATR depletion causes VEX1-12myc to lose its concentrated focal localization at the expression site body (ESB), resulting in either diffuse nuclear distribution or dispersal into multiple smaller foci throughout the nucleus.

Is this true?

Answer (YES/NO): YES